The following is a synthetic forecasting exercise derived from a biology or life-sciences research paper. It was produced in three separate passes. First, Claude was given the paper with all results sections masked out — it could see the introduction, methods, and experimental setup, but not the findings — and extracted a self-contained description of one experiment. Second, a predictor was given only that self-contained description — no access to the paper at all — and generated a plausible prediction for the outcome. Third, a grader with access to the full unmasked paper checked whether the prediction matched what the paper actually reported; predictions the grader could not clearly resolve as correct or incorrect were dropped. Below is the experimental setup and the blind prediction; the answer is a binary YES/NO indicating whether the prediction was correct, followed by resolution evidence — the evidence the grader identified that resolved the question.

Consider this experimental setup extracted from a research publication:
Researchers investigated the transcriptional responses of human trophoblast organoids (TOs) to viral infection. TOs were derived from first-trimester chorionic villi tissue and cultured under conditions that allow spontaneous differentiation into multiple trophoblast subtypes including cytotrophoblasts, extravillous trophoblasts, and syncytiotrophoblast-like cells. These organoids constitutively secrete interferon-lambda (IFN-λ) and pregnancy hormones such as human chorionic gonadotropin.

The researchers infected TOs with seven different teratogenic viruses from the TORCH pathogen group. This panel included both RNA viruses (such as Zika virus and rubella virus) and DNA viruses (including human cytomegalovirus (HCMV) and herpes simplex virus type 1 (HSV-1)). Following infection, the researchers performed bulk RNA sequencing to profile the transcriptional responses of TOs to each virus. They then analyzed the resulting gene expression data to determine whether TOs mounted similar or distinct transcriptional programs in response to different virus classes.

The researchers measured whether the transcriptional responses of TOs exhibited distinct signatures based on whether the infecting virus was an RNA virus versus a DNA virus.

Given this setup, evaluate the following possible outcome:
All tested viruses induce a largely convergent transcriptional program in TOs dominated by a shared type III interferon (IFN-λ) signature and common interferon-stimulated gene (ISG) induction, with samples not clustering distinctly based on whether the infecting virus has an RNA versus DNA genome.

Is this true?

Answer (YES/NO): NO